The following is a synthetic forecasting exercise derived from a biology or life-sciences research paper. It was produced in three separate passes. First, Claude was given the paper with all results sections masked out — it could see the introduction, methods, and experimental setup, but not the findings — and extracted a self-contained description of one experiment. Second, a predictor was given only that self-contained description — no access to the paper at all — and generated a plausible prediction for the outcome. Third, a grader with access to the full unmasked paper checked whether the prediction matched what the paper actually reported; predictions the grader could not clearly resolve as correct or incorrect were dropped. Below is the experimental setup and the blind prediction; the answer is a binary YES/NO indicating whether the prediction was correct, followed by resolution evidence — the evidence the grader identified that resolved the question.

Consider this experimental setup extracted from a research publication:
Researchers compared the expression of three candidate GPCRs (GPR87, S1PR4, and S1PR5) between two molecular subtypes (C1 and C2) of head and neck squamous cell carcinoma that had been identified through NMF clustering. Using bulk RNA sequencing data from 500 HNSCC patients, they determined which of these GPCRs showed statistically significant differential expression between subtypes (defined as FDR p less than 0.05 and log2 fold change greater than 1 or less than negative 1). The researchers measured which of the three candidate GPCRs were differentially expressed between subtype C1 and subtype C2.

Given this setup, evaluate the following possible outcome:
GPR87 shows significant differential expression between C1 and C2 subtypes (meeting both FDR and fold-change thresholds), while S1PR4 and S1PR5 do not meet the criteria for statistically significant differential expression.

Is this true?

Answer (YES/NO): NO